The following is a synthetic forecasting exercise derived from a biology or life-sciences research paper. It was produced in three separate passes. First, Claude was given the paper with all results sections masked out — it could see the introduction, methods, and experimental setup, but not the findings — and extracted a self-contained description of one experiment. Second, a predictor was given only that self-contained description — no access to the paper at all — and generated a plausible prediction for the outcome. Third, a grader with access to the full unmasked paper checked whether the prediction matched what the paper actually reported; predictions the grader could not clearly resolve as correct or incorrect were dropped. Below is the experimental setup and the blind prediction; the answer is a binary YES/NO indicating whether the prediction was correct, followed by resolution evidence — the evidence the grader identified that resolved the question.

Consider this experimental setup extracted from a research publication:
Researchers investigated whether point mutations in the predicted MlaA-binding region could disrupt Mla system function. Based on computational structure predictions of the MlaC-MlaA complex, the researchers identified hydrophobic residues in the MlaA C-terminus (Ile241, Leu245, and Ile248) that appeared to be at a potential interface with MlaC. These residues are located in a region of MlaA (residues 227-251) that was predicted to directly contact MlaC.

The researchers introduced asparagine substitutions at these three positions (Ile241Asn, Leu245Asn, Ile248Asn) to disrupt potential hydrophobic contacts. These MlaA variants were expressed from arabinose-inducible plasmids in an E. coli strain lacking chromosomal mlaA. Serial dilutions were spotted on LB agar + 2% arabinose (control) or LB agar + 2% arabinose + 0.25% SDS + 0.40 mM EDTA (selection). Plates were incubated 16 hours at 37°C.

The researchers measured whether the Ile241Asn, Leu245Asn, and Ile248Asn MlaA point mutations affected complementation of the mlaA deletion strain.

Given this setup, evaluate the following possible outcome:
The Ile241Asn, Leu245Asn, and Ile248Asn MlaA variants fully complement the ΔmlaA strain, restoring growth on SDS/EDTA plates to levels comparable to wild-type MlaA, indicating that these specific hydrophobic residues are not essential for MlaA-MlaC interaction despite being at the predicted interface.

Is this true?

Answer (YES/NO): NO